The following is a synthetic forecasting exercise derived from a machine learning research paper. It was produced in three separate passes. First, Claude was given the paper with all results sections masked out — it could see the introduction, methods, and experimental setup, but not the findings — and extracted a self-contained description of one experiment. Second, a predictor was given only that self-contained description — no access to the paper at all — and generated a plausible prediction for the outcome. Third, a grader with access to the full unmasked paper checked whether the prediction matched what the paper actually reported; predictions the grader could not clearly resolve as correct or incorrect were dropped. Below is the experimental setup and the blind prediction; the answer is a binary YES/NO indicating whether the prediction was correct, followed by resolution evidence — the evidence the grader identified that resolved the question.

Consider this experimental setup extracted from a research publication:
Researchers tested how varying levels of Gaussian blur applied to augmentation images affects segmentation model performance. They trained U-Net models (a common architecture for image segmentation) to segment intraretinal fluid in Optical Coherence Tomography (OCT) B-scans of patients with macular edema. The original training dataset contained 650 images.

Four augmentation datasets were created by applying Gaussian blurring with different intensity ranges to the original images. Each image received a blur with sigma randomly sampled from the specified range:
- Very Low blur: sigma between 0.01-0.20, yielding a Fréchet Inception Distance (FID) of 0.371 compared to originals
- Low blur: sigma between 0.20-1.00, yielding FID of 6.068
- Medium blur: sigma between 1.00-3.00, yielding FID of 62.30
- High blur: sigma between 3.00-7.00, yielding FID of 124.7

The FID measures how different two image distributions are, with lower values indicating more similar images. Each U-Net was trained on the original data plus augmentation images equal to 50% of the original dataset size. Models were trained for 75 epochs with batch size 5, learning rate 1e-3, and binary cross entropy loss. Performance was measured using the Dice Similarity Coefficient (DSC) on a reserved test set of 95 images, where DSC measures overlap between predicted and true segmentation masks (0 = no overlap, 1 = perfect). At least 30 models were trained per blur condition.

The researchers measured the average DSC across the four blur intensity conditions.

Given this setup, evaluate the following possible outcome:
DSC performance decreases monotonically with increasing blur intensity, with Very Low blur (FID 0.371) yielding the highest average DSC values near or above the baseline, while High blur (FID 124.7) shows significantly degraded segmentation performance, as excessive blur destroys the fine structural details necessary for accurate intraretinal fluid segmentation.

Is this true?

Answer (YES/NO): NO